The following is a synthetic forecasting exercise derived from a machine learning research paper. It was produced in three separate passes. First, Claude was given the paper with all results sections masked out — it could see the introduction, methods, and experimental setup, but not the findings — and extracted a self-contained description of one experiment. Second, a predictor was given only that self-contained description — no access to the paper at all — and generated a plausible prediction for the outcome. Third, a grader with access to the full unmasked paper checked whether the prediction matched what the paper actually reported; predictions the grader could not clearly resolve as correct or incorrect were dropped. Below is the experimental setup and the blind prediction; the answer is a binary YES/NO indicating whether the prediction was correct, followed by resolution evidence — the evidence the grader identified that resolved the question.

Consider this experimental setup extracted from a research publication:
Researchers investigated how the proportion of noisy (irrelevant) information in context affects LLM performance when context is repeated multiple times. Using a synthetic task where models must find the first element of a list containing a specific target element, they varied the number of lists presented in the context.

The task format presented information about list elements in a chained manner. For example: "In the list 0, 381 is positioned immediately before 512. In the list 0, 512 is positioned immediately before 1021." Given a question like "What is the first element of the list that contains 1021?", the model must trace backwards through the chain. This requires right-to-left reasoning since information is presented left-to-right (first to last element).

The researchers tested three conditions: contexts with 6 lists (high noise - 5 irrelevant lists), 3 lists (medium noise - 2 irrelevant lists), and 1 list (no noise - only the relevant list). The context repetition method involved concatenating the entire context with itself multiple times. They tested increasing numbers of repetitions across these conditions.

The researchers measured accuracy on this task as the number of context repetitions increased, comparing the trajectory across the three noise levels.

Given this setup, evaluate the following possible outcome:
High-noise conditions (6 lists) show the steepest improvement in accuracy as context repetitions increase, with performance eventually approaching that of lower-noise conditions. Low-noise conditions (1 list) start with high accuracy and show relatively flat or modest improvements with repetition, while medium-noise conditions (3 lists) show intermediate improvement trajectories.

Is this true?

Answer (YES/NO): NO